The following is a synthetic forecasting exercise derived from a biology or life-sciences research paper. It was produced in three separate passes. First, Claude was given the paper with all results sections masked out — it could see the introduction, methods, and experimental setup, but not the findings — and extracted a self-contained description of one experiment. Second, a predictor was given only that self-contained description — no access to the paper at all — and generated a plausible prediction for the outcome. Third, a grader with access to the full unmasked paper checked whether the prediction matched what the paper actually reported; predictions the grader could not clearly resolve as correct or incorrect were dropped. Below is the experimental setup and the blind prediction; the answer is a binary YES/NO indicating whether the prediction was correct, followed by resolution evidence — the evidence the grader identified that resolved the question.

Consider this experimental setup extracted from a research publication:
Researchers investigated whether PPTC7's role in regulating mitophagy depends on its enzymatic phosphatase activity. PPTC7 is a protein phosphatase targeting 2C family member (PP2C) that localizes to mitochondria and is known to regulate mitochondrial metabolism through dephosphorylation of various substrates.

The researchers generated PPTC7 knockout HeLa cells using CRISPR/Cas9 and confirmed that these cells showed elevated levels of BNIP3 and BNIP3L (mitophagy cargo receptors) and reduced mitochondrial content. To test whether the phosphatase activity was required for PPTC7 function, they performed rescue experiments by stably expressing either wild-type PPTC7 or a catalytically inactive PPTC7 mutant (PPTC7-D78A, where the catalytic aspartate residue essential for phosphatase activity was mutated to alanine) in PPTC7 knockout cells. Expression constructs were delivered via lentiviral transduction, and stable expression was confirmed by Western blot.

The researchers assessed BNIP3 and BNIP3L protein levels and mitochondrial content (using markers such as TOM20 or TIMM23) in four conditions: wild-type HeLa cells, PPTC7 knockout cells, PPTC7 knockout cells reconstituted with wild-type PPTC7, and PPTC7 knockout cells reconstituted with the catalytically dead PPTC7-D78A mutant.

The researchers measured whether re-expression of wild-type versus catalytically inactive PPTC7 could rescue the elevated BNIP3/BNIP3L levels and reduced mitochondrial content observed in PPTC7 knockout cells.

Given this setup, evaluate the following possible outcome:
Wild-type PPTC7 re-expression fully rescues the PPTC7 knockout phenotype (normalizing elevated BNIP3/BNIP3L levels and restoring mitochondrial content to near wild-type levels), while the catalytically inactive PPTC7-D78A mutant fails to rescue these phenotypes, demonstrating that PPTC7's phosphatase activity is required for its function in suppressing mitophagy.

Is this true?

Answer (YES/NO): NO